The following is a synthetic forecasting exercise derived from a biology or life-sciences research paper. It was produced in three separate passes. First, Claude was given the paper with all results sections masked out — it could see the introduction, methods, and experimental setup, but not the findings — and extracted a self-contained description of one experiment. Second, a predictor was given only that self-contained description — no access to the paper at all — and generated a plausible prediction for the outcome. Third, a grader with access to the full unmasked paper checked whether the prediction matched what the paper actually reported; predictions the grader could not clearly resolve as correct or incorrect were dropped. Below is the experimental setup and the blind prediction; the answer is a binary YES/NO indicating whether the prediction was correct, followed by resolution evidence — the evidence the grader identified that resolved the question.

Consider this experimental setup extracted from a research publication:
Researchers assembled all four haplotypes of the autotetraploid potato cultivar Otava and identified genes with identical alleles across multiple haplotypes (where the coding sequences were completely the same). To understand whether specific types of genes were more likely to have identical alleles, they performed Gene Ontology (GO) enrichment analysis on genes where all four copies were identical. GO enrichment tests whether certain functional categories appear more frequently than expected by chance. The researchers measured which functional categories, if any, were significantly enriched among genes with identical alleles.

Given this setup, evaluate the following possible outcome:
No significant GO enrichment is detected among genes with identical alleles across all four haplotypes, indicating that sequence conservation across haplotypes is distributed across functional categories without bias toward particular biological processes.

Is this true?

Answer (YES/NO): NO